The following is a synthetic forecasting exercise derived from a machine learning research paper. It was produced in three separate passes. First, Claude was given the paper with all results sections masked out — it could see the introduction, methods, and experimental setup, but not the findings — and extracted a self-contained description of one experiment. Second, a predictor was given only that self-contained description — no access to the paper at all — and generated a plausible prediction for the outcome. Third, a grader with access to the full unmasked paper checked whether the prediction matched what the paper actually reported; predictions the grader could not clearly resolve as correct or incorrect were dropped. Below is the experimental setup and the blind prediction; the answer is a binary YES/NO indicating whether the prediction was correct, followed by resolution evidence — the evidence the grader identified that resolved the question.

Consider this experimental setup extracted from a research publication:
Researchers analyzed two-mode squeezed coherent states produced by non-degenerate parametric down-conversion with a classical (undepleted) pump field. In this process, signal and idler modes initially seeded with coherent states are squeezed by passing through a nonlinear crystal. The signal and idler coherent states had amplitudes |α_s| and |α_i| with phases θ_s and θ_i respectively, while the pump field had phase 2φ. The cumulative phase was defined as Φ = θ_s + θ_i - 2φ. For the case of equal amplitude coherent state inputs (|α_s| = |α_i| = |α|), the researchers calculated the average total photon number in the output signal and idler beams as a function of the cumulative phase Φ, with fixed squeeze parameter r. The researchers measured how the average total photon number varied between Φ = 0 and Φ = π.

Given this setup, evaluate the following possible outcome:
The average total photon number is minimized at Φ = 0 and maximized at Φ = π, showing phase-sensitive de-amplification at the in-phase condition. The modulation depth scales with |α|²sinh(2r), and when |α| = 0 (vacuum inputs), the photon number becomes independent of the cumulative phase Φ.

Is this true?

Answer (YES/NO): YES